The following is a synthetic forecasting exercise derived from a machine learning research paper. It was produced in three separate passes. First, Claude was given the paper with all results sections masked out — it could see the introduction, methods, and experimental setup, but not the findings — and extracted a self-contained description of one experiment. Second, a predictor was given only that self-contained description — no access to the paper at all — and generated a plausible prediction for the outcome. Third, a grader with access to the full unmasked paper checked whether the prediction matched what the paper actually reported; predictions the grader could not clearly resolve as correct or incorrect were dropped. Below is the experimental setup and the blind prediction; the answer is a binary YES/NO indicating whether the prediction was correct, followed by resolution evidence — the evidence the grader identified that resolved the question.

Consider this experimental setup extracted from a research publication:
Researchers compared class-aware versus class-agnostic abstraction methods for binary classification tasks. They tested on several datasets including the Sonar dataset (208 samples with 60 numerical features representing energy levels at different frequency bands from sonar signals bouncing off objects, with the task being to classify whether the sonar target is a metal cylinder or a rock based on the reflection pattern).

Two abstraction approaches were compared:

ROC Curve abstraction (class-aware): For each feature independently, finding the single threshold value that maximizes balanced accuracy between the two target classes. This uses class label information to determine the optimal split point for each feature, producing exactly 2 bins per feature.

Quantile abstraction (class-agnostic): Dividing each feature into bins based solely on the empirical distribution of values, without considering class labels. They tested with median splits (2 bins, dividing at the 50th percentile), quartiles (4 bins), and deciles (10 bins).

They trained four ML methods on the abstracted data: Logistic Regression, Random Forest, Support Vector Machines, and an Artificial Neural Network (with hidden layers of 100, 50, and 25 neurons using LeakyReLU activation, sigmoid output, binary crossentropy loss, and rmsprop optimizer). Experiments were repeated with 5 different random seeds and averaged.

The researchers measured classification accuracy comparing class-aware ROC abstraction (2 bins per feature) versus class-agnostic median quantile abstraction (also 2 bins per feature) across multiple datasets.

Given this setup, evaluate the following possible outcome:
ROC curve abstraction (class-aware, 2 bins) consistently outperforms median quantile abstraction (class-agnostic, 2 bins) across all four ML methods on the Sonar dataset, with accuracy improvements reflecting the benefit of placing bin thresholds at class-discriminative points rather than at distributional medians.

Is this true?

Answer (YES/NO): NO